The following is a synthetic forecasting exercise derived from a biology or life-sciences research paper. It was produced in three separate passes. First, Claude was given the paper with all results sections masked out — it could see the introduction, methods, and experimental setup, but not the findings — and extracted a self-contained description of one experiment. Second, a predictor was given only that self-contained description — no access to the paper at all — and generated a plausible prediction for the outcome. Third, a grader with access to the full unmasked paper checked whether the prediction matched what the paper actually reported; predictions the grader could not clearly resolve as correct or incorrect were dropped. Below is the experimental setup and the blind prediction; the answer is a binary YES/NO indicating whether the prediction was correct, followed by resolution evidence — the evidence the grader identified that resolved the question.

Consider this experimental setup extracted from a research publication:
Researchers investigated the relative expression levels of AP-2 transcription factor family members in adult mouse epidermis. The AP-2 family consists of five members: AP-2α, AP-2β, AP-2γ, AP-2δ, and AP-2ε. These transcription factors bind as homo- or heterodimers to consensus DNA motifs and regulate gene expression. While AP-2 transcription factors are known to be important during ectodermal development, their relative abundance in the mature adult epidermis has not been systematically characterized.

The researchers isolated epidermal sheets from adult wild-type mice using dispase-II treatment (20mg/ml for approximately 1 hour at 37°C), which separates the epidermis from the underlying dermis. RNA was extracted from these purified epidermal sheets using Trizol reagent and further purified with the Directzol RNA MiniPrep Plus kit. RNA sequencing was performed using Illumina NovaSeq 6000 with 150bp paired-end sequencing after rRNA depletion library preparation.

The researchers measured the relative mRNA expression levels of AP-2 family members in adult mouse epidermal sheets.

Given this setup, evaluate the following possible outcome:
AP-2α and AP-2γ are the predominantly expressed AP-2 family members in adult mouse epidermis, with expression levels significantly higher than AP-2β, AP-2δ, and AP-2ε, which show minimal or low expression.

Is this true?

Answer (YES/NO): NO